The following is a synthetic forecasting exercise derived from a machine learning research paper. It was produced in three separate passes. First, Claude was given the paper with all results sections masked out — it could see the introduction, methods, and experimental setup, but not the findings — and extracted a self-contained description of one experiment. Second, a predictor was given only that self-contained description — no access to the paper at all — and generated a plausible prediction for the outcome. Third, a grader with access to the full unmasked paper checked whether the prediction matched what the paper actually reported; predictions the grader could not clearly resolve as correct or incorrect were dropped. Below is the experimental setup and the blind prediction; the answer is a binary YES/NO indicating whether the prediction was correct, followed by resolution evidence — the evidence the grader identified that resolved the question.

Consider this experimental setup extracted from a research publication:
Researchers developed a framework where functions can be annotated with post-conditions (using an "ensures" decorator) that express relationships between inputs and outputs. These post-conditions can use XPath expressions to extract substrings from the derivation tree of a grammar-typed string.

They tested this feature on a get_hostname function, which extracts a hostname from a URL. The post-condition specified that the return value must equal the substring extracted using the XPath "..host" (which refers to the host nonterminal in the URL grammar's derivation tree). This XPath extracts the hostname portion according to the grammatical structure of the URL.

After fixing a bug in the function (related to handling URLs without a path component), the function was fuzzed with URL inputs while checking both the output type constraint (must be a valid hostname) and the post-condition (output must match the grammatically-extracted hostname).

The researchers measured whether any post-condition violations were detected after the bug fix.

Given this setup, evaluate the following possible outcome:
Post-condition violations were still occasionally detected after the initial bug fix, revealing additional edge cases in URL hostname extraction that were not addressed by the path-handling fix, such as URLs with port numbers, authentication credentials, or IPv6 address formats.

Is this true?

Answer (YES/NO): NO